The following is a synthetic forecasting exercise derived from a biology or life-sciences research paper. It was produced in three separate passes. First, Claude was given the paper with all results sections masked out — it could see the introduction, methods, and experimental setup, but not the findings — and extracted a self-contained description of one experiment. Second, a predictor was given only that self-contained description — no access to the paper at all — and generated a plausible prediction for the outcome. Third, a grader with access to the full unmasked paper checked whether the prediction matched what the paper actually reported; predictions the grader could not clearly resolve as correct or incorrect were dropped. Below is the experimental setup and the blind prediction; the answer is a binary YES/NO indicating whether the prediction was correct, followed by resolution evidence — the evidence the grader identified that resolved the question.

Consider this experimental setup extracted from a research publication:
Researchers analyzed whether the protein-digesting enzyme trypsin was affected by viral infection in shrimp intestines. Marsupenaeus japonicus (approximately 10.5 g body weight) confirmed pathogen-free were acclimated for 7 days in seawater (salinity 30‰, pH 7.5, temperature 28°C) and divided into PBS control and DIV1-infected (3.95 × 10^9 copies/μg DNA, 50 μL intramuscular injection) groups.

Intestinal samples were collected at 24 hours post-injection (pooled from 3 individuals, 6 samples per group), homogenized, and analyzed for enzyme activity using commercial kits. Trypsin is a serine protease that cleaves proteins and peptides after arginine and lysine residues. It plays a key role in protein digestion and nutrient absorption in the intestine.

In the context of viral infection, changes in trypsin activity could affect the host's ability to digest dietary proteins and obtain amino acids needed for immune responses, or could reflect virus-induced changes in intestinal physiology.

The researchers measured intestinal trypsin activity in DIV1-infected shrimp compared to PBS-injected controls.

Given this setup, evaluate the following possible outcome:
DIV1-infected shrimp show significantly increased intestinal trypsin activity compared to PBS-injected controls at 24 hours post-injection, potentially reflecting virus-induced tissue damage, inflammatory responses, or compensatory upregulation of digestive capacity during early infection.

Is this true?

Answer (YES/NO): NO